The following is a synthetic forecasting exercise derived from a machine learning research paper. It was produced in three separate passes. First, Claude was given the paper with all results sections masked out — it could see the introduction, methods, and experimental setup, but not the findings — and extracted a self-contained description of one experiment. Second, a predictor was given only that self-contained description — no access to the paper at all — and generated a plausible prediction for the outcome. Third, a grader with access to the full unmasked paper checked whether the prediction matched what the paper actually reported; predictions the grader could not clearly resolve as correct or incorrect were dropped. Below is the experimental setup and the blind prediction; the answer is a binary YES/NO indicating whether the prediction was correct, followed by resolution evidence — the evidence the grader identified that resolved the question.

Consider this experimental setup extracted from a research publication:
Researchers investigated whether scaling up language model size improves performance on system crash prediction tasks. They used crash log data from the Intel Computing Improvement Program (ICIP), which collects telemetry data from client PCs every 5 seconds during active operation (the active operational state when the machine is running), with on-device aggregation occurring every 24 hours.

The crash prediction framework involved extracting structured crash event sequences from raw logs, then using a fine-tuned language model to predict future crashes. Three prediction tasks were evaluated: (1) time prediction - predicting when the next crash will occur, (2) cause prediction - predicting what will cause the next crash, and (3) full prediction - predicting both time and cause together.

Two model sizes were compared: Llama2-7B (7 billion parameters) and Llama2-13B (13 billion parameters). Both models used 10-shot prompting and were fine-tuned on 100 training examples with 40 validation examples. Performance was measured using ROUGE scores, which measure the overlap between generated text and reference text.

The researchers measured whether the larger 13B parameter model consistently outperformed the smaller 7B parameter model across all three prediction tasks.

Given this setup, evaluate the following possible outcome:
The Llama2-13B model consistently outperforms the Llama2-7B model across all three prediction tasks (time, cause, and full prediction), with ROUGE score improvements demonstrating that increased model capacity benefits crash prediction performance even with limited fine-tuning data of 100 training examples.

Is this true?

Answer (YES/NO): NO